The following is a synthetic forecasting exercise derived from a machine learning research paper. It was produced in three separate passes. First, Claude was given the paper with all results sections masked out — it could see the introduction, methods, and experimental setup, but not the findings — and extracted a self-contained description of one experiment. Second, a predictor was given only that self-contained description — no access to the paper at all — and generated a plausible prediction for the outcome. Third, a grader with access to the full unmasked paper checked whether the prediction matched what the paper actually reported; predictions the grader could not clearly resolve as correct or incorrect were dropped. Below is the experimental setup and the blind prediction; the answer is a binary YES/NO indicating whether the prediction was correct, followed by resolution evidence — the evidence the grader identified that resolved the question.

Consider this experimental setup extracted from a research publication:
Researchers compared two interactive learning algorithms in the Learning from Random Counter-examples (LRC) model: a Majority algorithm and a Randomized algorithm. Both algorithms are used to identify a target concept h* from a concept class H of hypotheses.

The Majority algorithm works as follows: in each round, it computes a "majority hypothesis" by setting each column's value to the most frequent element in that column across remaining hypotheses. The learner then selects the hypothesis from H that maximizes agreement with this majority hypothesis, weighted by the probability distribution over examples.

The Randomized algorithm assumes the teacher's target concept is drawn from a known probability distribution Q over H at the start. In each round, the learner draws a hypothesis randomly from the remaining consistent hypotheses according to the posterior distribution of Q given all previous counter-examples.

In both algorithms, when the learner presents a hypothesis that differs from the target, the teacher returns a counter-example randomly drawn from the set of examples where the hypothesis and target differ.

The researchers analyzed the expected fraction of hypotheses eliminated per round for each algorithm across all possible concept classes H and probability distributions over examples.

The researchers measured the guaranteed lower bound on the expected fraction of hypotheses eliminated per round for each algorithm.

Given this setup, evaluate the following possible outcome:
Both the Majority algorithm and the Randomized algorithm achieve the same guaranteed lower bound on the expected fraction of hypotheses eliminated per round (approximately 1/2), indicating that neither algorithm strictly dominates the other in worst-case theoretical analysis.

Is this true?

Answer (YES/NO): NO